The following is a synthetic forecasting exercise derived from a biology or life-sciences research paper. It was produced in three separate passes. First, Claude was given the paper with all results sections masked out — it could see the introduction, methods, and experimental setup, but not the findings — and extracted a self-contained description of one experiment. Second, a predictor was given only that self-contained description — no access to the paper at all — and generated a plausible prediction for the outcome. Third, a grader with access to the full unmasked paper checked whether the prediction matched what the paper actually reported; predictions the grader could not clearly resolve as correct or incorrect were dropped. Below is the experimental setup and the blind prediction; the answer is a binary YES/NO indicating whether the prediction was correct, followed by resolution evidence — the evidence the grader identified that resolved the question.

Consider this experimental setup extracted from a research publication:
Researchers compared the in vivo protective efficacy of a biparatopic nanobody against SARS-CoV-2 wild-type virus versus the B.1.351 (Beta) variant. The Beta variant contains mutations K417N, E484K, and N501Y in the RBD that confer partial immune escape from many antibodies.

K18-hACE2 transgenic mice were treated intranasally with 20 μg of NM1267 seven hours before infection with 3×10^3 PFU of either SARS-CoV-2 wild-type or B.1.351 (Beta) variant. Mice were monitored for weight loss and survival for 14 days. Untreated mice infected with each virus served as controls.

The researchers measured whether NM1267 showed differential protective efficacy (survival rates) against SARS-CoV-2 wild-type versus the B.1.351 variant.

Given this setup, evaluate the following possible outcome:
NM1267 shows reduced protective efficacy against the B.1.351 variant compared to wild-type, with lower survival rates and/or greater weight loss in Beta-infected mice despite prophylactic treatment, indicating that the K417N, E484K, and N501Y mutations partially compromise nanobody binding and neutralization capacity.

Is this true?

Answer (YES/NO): NO